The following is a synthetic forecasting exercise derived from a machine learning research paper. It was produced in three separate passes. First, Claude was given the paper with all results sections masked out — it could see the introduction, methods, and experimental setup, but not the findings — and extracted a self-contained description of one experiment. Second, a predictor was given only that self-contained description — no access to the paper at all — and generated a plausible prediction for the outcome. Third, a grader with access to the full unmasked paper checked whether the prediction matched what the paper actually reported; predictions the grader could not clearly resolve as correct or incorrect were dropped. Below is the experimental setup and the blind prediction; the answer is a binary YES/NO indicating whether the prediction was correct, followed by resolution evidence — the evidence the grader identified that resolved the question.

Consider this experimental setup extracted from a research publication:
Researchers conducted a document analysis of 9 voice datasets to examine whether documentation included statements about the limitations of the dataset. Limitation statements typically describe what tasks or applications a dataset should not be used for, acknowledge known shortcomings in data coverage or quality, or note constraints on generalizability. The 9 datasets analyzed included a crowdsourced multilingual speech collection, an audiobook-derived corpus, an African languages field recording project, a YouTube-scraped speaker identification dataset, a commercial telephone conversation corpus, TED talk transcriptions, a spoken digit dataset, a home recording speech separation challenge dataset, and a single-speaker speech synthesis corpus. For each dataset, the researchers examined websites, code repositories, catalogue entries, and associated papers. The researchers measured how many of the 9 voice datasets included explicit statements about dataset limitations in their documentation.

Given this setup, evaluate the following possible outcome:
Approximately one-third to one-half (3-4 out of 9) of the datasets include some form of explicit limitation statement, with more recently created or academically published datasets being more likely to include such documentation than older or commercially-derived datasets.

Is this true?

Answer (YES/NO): NO